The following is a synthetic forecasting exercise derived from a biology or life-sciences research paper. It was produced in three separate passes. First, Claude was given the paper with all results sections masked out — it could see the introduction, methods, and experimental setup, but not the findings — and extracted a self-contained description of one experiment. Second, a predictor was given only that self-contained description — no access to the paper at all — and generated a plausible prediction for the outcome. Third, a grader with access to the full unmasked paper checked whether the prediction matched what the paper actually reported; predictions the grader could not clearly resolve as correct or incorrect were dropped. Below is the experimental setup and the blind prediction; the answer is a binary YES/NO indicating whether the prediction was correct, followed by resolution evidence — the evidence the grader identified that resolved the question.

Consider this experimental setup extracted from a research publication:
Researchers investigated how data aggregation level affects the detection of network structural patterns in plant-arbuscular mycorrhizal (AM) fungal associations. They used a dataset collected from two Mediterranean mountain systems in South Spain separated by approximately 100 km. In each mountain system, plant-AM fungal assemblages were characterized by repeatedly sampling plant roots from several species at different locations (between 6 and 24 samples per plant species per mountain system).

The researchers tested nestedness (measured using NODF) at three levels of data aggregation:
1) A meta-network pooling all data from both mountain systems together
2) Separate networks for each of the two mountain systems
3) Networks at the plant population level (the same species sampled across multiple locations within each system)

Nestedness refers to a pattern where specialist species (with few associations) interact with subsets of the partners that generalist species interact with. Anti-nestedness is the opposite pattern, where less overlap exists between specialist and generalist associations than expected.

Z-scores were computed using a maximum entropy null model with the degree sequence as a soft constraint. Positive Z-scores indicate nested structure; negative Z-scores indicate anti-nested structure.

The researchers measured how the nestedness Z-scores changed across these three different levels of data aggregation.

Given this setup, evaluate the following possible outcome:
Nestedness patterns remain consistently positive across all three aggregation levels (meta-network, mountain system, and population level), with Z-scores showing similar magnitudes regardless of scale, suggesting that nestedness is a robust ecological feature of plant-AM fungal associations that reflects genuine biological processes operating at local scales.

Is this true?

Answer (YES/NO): NO